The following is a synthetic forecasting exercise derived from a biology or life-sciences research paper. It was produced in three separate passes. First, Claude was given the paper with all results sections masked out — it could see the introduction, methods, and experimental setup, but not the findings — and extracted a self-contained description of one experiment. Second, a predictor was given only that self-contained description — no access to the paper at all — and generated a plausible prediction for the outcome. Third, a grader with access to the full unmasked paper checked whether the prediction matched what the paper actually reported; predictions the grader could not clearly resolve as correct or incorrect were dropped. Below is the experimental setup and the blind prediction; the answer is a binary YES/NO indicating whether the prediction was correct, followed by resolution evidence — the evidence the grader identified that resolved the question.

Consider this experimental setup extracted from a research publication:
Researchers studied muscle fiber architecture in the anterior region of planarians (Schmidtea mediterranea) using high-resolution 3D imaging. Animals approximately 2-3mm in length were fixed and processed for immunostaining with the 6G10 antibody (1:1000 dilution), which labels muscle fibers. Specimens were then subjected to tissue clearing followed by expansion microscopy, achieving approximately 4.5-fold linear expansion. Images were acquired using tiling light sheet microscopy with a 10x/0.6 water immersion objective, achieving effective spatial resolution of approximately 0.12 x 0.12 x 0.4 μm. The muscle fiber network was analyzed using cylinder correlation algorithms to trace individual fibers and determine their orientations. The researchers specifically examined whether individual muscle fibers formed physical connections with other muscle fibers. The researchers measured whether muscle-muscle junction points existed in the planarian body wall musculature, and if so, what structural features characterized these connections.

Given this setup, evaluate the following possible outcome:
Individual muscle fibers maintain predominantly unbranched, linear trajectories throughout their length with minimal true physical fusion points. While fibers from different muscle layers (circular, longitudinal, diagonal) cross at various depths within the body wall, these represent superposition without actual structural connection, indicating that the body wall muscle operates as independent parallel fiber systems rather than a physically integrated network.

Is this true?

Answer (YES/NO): NO